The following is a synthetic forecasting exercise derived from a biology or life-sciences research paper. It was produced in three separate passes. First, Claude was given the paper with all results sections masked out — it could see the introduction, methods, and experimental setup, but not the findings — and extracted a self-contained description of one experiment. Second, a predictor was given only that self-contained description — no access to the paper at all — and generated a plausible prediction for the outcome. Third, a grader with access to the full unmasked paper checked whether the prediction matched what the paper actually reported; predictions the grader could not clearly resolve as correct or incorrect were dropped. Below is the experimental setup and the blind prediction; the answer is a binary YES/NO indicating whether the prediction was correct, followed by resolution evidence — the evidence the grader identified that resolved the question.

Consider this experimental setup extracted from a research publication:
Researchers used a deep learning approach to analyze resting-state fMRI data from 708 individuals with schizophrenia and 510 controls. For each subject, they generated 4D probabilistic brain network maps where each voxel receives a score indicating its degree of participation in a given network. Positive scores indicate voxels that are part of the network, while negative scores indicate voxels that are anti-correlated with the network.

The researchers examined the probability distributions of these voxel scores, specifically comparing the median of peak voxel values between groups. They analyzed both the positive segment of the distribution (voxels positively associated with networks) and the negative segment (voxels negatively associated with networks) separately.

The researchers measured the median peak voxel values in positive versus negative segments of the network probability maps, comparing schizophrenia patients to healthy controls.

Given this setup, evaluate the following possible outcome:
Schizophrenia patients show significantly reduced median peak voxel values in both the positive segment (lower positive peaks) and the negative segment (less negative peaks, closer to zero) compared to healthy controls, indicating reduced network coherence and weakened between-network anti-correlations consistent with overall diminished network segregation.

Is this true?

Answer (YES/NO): YES